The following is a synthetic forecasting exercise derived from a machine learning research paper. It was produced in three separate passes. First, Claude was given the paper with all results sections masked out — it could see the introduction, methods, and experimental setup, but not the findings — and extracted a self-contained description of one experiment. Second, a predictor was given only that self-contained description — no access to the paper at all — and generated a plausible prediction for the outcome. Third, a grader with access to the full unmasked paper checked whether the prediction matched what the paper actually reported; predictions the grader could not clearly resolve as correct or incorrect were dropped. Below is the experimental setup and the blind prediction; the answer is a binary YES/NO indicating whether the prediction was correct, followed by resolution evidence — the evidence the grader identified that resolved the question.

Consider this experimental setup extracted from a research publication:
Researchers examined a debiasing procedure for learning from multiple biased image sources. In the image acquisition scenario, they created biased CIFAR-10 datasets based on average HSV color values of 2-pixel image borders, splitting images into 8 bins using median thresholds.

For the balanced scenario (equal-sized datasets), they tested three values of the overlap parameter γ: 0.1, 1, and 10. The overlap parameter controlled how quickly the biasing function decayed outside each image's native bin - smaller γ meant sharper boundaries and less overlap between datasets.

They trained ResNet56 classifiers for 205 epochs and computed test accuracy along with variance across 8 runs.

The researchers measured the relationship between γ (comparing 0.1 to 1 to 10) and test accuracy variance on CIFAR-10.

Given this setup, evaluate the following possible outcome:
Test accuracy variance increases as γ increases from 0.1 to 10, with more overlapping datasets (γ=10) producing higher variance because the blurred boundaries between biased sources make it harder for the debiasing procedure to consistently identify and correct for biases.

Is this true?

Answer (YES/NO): NO